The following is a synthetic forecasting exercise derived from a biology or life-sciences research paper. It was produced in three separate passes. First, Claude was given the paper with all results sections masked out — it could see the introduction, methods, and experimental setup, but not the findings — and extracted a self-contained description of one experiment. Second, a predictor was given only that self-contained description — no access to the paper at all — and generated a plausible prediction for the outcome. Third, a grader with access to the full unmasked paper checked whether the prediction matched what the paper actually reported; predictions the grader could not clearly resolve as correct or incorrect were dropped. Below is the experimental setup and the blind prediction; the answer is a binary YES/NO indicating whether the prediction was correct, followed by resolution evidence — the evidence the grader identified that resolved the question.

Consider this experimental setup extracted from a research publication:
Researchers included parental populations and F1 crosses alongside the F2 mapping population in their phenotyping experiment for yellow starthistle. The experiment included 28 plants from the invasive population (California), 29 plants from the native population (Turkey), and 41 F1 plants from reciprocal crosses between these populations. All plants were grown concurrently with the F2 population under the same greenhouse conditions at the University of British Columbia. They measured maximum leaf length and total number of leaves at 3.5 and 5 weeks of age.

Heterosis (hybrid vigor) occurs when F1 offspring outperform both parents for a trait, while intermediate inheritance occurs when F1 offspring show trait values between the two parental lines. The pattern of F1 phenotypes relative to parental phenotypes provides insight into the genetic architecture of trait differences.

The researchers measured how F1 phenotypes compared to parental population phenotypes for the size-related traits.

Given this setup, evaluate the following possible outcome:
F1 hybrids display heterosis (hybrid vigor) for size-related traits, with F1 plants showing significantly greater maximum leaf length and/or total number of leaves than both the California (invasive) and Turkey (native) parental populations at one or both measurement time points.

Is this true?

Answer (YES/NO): YES